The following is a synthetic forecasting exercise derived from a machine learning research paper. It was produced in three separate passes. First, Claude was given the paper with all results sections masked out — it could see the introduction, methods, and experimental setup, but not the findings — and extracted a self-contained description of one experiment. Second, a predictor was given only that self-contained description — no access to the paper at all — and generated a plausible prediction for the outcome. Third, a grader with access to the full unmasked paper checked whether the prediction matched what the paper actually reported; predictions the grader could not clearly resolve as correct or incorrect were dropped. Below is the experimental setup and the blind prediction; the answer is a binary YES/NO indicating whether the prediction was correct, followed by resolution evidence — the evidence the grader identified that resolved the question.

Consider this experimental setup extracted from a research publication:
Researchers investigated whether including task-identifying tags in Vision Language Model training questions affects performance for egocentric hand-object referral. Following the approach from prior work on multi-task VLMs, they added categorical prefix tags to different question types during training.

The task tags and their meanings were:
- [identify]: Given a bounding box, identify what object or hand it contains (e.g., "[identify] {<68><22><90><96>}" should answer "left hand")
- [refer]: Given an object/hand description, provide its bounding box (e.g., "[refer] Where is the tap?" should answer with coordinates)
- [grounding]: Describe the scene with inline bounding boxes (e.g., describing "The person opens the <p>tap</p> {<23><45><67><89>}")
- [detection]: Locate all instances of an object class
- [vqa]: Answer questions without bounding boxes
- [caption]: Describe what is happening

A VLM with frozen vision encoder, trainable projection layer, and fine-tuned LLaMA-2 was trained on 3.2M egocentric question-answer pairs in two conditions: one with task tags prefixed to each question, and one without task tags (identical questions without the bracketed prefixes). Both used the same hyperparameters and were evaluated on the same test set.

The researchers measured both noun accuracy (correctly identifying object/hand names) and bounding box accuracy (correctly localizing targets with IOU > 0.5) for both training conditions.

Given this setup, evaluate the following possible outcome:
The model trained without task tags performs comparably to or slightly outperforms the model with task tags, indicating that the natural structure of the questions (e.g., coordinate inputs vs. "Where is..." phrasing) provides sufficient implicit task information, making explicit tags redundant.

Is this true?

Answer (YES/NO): NO